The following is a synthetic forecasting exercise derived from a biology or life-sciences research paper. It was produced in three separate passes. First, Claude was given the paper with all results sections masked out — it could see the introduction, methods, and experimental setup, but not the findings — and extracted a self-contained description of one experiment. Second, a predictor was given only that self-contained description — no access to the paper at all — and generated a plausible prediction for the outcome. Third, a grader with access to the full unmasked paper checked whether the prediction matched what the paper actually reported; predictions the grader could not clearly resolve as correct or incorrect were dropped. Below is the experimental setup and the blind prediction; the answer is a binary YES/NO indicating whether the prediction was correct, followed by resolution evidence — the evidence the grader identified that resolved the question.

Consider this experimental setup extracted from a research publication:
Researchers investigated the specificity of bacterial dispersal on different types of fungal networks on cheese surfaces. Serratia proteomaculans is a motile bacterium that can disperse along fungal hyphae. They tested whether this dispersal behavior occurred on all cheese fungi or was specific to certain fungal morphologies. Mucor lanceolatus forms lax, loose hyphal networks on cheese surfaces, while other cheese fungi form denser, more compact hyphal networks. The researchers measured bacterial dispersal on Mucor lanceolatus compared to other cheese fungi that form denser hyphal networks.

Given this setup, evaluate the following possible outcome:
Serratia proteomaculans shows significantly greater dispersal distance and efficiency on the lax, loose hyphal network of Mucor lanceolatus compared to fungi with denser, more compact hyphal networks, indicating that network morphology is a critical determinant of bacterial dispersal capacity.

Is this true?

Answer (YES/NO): YES